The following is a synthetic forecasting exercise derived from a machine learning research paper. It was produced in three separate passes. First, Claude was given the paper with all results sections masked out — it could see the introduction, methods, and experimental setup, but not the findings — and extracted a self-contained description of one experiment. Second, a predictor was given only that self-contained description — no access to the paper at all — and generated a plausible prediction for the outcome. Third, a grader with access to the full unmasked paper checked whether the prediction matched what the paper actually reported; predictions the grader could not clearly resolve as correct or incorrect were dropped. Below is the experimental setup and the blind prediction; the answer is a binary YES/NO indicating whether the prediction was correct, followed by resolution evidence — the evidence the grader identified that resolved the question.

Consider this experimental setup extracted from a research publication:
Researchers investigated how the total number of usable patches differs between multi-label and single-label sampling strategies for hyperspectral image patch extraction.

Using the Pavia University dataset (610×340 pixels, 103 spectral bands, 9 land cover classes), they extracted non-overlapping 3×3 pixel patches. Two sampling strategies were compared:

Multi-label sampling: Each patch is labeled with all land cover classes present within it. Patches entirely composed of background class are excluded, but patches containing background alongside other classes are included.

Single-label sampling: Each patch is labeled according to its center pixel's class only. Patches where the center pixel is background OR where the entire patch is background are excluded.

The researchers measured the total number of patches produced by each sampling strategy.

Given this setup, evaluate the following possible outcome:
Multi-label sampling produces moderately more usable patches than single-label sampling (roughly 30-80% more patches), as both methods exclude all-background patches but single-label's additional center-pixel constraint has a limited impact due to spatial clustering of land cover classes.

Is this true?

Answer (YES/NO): YES